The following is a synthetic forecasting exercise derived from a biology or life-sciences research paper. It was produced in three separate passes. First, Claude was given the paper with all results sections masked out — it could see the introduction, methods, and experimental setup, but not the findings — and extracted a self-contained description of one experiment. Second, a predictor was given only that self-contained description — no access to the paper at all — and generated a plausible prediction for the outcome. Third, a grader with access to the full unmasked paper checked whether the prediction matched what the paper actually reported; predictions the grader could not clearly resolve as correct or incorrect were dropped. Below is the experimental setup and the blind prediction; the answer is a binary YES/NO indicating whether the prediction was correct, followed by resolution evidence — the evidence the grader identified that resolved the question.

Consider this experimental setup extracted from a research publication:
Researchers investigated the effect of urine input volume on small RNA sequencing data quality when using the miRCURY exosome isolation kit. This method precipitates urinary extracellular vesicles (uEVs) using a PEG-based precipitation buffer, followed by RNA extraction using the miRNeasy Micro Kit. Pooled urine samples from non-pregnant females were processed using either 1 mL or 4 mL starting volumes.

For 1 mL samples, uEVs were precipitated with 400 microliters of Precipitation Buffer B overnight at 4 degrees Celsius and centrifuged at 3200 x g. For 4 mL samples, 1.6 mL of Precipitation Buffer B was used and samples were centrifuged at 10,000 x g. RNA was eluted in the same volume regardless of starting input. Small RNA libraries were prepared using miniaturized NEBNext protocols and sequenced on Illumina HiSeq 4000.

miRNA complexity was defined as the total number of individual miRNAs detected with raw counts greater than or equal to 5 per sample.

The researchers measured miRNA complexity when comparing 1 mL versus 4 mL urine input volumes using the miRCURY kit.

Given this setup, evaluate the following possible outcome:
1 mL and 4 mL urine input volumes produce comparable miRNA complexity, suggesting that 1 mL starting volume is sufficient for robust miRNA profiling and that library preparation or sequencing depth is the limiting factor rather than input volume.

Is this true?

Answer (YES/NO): NO